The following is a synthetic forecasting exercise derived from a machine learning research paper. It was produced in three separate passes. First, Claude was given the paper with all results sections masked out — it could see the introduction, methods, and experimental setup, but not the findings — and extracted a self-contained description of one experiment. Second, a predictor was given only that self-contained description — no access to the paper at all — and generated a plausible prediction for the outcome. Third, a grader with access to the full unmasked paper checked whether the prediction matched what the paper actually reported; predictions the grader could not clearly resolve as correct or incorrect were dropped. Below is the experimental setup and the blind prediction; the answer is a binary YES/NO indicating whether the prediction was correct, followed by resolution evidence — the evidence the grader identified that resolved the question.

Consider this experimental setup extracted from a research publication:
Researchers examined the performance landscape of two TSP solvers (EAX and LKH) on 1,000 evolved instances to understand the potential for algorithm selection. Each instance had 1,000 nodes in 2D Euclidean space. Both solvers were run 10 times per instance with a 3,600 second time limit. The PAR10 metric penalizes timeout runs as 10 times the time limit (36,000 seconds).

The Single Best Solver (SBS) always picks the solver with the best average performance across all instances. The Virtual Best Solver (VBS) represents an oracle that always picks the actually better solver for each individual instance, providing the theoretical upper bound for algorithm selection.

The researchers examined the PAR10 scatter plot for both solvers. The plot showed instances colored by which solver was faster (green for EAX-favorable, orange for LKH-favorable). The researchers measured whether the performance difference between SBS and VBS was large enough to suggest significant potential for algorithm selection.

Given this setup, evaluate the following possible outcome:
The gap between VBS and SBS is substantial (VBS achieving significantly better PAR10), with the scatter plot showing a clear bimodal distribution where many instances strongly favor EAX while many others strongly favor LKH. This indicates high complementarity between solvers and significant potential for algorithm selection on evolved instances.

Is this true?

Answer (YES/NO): YES